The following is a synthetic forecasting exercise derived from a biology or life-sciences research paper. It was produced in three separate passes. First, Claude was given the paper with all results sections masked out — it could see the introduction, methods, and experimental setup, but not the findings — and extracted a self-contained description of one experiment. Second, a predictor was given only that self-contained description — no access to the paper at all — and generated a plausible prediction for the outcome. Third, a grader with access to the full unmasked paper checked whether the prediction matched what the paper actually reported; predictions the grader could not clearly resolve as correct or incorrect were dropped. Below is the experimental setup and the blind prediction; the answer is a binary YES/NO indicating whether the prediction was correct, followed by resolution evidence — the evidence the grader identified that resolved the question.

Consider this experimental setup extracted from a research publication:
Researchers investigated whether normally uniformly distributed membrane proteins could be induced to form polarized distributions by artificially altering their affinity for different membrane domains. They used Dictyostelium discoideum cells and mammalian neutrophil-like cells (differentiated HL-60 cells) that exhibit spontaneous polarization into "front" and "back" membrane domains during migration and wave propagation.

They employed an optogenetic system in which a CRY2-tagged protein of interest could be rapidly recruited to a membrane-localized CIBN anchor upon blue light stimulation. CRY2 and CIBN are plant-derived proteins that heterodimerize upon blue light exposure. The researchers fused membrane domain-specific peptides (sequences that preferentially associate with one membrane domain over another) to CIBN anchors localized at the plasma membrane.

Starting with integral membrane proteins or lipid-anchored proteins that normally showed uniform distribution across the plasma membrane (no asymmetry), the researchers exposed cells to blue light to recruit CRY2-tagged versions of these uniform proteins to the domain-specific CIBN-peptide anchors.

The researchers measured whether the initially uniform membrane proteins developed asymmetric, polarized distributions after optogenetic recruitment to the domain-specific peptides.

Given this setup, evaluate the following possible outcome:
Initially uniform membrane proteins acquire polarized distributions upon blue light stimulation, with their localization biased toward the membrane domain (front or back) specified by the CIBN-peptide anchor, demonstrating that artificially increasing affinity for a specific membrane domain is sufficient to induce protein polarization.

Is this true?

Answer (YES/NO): YES